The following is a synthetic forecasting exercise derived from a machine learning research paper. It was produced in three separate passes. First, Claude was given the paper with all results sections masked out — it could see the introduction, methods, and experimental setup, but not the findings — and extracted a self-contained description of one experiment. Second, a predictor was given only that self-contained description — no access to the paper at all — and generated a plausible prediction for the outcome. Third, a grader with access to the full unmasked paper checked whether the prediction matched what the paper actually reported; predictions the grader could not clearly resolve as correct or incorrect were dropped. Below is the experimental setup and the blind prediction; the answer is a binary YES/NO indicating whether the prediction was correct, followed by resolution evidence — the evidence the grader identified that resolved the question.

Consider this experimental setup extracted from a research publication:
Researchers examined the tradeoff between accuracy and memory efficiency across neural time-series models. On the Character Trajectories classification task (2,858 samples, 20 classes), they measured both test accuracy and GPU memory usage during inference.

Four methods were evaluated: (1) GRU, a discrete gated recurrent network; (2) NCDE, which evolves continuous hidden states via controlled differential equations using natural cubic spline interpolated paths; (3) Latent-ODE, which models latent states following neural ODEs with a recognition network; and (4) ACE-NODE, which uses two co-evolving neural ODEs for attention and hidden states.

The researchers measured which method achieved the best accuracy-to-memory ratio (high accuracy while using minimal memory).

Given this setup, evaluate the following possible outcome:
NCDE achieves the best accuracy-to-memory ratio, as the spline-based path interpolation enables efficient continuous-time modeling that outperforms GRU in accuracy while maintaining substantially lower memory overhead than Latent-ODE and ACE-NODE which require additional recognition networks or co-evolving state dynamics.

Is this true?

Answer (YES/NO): NO